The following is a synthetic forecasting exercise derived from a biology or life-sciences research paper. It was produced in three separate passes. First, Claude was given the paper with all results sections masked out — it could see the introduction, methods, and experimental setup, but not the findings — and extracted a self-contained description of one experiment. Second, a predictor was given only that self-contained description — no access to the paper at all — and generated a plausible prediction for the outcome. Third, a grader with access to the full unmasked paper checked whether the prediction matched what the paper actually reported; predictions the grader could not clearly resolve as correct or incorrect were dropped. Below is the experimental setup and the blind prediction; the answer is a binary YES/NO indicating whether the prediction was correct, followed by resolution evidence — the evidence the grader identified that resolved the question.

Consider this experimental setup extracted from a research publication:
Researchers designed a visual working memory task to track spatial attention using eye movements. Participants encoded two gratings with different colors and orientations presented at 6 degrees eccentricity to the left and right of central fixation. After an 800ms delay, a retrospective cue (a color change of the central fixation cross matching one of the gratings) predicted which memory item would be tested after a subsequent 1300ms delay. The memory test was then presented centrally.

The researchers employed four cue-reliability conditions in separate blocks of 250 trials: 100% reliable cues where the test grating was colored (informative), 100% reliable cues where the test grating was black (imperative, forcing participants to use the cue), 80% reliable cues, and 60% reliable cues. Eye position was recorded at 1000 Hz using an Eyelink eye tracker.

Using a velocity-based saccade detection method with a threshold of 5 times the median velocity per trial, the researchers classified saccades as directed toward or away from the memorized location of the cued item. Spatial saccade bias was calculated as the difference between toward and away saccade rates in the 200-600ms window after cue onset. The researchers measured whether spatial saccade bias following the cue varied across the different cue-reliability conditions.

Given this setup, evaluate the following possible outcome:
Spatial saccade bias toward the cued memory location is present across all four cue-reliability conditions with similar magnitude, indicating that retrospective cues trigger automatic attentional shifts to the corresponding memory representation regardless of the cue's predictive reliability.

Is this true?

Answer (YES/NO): NO